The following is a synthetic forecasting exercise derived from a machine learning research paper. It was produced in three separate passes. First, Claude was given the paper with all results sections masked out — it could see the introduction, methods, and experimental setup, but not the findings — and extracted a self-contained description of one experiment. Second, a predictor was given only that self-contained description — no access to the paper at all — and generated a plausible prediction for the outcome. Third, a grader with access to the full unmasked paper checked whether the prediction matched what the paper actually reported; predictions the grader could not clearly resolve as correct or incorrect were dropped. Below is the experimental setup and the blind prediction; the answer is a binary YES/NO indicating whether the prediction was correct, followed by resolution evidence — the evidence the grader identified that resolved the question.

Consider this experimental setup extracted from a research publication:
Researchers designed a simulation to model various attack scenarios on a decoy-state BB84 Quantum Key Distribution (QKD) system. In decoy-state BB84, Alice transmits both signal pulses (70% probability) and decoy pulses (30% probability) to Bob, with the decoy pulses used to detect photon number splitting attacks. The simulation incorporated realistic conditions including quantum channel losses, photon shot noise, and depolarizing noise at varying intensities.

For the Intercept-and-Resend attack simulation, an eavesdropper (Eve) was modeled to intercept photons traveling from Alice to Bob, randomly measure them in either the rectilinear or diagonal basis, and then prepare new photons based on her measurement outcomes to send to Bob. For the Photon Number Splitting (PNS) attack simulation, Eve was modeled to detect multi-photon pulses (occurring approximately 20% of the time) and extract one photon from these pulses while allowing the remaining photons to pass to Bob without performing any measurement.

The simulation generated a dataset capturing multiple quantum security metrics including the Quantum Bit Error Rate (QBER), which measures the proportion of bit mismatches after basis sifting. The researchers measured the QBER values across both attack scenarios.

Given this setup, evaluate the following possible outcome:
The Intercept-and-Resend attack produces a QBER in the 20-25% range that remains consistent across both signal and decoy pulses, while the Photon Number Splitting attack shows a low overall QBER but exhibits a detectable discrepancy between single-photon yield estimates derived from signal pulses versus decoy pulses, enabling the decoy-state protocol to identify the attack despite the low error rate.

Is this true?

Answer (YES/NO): NO